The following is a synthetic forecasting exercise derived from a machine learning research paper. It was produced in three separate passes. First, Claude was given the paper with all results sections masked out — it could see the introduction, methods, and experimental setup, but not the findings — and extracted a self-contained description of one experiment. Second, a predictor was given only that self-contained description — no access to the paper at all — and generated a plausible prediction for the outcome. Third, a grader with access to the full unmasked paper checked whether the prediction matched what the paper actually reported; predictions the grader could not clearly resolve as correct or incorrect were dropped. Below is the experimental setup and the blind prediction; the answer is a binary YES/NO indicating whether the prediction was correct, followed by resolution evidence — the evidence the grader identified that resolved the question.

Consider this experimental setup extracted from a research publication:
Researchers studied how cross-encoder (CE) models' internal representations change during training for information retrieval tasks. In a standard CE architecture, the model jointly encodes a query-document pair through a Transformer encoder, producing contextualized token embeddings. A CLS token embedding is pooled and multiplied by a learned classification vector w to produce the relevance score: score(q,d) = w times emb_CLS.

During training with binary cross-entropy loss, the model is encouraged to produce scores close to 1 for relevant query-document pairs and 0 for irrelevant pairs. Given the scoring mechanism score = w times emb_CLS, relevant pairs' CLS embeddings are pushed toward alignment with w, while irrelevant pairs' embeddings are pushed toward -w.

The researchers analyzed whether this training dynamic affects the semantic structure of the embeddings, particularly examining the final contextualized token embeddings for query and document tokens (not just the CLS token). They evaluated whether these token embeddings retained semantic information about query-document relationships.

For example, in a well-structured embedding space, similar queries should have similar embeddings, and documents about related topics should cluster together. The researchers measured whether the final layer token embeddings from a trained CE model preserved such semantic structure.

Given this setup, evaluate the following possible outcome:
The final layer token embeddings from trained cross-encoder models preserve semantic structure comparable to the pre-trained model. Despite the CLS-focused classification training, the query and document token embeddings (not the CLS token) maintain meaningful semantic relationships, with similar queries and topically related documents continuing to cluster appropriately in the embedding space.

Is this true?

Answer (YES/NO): NO